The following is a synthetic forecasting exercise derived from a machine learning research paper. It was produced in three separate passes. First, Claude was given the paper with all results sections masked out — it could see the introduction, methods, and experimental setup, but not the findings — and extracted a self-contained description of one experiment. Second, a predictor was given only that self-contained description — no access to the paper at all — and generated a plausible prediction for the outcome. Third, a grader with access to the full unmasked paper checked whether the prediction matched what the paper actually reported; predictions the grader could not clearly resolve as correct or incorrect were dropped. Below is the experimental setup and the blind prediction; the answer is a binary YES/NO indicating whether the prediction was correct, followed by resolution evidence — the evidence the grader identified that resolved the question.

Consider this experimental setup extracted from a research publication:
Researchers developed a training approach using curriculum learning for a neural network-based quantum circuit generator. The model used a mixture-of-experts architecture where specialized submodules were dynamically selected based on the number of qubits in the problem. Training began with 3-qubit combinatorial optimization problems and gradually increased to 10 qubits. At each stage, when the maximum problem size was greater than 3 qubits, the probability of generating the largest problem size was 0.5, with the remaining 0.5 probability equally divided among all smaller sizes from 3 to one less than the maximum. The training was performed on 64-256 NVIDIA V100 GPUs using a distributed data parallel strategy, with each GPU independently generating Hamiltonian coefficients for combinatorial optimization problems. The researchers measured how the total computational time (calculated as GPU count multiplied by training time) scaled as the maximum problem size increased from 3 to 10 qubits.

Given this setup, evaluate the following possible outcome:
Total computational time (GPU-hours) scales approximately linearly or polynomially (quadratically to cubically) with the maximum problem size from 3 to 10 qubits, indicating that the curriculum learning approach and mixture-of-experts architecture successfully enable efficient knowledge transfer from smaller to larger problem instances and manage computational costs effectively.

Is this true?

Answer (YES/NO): NO